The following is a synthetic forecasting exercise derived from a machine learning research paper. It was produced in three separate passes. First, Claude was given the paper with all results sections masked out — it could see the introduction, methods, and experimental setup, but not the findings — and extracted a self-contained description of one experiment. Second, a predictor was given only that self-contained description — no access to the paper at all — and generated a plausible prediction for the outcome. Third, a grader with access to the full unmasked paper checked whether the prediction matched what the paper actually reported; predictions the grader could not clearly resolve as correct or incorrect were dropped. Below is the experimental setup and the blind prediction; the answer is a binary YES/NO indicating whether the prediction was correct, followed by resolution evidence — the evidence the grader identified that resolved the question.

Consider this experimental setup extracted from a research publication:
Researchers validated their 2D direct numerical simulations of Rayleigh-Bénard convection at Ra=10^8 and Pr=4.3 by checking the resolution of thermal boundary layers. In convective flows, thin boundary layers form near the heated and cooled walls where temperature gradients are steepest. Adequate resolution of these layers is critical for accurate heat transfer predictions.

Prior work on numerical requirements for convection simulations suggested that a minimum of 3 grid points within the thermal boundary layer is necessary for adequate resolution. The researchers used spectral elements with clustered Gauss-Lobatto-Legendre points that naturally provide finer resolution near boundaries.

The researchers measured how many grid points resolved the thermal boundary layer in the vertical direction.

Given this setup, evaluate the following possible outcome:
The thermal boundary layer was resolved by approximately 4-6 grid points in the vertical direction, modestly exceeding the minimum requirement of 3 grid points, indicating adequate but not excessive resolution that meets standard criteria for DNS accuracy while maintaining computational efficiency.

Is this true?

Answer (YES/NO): YES